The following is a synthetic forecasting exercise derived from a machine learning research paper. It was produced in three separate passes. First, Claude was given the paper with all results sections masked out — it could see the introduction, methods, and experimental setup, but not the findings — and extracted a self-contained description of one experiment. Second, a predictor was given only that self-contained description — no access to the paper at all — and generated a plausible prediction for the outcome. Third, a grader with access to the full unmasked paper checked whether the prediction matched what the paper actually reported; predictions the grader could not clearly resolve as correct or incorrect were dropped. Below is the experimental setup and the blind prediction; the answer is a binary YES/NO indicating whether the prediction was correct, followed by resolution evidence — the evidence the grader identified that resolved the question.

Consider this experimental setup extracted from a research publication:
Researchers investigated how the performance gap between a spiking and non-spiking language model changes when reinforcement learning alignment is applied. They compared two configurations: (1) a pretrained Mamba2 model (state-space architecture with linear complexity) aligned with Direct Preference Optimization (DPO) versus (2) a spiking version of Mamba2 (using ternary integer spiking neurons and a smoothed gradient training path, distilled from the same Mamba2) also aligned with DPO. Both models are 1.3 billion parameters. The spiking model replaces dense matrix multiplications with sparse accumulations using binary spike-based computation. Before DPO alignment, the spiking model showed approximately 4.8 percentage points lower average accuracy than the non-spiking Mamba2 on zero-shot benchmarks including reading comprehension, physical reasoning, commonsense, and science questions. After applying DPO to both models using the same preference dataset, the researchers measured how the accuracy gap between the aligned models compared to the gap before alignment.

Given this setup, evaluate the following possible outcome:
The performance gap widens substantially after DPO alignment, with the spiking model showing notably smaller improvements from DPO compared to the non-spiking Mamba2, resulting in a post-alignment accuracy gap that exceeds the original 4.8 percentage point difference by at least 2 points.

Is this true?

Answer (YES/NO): NO